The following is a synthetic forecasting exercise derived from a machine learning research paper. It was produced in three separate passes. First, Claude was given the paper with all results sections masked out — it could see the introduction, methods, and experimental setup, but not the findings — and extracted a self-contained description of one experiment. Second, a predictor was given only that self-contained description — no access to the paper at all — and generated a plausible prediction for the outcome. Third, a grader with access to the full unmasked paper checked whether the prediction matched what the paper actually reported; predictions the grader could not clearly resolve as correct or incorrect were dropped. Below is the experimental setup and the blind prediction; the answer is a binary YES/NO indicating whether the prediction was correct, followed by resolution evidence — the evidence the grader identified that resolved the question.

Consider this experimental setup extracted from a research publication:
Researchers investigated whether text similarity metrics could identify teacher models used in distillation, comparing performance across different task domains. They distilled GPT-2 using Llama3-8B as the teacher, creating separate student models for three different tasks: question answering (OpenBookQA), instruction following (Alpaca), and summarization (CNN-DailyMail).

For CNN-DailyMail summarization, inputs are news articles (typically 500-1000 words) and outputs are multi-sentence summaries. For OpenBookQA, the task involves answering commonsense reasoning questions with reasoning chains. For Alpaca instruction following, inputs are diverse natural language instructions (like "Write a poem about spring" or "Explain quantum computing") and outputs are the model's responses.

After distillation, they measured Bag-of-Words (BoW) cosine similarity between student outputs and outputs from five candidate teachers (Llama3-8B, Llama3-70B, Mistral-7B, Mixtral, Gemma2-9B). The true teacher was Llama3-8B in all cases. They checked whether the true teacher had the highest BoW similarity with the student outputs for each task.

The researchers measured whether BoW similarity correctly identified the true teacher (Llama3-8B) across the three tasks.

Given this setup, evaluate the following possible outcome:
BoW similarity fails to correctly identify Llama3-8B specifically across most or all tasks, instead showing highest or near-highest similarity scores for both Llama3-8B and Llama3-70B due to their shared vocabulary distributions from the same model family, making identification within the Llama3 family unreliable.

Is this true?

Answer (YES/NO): NO